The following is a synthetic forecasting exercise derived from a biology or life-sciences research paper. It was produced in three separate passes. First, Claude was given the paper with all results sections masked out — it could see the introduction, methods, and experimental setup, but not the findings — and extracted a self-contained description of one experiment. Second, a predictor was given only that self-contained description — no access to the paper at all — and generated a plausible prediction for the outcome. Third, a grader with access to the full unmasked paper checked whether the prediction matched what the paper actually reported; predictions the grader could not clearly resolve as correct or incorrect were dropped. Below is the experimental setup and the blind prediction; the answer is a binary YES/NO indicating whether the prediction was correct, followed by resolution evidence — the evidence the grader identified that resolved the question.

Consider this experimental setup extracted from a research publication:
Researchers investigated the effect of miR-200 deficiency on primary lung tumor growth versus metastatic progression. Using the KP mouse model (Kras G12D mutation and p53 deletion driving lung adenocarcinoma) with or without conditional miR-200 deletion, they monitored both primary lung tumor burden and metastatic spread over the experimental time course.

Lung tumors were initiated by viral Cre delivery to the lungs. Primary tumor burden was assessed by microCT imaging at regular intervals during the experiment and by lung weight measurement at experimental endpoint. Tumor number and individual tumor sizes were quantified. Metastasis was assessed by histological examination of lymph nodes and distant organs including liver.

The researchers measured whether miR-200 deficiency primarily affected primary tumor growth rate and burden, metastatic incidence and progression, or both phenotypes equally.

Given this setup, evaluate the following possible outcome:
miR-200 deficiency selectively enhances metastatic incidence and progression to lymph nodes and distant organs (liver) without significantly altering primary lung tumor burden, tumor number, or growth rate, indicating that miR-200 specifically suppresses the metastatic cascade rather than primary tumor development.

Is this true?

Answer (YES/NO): NO